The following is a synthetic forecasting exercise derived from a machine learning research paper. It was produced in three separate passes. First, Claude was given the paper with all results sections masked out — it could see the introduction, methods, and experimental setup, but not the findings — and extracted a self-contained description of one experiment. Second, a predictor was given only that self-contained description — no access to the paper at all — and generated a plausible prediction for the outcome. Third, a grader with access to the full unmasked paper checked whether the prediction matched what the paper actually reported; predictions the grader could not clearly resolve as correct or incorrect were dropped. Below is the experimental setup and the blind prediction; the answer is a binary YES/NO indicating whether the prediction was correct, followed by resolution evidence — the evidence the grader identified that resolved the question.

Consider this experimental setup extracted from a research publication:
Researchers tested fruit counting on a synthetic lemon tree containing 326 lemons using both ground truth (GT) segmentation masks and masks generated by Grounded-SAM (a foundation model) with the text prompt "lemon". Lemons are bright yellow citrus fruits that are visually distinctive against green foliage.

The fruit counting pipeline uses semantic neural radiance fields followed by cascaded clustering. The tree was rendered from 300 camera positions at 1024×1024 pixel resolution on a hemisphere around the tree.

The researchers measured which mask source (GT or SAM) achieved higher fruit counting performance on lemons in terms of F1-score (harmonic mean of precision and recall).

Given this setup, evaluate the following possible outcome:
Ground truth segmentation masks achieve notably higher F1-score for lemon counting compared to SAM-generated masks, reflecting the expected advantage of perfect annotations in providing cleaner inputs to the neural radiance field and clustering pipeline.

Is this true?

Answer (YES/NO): NO